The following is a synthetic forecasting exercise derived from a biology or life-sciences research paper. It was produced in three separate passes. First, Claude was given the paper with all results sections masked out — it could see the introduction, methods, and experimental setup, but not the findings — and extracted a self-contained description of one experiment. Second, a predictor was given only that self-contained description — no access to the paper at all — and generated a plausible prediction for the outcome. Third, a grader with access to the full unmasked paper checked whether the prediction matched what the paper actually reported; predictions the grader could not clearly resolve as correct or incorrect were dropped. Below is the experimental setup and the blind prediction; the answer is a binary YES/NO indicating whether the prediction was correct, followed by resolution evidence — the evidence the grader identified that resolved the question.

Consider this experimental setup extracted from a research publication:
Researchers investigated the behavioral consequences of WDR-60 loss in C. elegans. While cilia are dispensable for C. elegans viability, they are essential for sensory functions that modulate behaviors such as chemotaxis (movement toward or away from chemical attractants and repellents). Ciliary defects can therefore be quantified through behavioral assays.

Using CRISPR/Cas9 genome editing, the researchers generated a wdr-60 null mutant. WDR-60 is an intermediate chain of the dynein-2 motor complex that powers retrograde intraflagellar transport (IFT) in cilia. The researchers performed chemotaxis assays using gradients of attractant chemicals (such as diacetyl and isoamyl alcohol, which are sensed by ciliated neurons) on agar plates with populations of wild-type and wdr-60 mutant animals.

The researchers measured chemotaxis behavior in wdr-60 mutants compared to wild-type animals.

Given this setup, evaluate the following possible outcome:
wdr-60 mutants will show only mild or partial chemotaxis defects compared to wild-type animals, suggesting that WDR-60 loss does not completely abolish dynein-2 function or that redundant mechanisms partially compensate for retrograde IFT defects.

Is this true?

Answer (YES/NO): YES